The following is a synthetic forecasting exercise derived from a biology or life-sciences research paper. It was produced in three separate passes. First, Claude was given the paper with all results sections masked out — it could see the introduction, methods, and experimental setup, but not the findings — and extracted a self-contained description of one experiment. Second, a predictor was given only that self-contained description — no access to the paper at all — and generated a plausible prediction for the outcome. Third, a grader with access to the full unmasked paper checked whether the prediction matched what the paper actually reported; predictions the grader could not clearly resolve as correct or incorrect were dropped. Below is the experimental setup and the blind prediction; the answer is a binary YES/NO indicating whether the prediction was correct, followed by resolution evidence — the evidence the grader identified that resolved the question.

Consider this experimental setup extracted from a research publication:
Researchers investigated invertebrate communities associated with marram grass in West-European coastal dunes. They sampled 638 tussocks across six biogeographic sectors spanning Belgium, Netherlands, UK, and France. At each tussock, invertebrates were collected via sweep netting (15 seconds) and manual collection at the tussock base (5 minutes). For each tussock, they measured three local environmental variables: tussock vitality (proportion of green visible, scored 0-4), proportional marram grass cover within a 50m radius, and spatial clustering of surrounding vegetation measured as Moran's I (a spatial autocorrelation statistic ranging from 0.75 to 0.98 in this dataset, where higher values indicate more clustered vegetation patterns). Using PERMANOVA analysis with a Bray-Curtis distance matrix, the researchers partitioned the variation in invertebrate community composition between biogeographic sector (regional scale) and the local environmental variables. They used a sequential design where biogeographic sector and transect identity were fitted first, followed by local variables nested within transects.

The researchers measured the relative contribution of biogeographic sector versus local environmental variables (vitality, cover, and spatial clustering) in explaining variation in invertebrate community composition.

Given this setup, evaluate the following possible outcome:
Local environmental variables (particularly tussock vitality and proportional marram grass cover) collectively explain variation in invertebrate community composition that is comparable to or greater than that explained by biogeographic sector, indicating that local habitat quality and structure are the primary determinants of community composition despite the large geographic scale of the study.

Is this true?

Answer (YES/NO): NO